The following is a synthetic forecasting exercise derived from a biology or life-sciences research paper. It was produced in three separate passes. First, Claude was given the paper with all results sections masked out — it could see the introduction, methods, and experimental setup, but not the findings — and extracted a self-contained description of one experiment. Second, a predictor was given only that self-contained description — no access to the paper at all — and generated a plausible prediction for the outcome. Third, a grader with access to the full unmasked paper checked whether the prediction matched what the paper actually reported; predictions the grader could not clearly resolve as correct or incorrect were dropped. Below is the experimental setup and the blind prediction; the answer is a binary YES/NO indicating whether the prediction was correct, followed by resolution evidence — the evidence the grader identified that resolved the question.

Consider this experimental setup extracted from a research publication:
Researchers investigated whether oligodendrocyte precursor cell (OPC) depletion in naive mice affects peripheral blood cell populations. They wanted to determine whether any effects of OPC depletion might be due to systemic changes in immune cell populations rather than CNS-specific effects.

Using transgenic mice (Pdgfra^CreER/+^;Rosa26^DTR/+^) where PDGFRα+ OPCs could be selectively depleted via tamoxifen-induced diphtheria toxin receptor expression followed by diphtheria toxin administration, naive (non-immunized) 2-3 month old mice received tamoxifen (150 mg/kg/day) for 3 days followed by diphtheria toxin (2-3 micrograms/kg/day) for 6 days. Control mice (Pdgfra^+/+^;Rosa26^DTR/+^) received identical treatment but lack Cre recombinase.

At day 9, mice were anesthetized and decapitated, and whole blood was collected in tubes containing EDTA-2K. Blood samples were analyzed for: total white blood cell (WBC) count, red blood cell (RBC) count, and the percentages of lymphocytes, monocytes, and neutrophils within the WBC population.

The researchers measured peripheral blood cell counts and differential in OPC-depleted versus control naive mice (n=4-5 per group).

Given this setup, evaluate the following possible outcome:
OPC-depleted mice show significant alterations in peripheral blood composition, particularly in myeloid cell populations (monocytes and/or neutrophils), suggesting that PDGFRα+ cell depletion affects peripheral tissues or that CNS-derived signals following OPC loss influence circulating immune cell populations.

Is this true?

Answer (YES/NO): NO